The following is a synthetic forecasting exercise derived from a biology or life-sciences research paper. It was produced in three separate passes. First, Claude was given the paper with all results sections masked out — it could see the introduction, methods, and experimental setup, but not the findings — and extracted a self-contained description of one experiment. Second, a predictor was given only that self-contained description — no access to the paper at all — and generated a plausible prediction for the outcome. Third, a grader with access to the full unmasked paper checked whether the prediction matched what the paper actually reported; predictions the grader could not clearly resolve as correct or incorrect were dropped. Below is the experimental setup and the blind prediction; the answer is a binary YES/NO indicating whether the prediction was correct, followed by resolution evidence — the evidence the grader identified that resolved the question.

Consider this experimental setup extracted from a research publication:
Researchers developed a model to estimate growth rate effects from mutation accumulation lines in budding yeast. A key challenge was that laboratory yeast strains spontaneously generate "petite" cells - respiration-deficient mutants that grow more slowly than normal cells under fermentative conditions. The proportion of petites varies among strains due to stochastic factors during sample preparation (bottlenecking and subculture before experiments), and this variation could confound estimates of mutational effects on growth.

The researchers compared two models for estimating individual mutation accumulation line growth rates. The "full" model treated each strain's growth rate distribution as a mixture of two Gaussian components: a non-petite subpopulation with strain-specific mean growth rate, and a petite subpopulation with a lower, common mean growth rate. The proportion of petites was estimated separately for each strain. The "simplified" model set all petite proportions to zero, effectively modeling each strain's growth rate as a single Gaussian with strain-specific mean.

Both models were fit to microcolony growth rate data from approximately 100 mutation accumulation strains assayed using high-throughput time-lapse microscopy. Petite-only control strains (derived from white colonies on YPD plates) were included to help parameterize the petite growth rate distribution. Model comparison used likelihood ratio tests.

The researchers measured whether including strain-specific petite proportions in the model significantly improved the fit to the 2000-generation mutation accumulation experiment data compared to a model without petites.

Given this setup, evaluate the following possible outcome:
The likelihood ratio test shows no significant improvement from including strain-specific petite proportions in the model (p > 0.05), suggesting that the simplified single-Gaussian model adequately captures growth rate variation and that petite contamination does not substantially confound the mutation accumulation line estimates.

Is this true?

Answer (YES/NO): NO